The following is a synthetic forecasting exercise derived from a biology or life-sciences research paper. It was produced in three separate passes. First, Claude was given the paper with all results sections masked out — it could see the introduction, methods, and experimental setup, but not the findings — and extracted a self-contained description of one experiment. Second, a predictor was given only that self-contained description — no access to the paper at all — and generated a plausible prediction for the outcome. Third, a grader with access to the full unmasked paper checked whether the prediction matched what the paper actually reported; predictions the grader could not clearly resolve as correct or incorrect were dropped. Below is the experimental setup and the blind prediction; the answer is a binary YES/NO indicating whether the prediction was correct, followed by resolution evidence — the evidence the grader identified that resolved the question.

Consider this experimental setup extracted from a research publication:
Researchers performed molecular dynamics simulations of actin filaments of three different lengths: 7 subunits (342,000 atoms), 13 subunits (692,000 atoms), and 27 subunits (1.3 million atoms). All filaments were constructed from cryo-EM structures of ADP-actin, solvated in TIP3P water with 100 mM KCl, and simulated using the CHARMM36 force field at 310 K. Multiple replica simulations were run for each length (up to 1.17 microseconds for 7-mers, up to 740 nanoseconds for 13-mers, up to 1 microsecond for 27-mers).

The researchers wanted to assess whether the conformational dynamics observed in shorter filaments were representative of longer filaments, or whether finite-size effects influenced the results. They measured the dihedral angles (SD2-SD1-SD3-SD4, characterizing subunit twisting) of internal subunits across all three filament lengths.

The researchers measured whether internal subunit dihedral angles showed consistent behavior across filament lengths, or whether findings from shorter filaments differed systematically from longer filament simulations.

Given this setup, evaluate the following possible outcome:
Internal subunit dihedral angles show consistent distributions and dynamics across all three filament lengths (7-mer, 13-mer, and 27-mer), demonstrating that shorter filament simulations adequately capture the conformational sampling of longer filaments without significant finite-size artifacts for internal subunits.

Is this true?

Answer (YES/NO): YES